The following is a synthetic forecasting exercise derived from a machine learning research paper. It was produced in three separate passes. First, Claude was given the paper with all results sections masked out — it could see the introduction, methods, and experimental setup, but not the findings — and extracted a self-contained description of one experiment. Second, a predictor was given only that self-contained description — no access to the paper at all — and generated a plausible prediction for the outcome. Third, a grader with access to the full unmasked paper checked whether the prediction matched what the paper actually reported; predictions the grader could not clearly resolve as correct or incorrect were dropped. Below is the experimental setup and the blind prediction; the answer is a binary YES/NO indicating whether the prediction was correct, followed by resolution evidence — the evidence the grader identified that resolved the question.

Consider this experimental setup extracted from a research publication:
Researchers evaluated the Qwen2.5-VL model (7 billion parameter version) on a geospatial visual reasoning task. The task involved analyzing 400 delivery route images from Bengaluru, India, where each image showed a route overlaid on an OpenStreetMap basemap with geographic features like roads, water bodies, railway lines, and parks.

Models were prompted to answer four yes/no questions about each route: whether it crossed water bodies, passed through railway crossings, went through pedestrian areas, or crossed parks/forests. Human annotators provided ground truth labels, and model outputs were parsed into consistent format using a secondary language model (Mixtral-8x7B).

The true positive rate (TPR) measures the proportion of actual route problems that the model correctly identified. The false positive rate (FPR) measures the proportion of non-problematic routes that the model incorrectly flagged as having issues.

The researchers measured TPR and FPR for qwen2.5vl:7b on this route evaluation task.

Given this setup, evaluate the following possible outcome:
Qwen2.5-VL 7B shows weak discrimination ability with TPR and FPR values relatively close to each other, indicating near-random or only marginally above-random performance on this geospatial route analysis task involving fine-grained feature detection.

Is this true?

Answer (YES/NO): NO